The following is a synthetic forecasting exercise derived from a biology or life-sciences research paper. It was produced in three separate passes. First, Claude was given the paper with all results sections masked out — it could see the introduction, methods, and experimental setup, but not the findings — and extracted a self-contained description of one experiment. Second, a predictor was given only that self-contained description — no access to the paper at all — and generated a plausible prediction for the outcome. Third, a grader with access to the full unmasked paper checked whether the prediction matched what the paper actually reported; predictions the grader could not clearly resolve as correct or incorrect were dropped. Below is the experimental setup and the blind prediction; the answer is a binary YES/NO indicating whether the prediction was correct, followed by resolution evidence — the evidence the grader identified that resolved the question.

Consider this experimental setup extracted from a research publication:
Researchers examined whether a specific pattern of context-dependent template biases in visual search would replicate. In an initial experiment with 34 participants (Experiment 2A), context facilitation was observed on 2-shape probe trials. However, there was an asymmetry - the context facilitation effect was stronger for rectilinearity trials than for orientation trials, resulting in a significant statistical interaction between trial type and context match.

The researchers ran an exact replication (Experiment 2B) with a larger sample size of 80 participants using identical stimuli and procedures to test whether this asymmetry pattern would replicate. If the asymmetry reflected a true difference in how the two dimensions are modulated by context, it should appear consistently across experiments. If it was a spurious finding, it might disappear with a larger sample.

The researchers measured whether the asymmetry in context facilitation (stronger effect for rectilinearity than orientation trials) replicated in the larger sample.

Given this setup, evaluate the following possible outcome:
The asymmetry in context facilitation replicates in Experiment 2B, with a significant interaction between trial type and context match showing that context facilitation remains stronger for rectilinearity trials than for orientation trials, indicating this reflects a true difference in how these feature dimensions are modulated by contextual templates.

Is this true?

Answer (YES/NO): NO